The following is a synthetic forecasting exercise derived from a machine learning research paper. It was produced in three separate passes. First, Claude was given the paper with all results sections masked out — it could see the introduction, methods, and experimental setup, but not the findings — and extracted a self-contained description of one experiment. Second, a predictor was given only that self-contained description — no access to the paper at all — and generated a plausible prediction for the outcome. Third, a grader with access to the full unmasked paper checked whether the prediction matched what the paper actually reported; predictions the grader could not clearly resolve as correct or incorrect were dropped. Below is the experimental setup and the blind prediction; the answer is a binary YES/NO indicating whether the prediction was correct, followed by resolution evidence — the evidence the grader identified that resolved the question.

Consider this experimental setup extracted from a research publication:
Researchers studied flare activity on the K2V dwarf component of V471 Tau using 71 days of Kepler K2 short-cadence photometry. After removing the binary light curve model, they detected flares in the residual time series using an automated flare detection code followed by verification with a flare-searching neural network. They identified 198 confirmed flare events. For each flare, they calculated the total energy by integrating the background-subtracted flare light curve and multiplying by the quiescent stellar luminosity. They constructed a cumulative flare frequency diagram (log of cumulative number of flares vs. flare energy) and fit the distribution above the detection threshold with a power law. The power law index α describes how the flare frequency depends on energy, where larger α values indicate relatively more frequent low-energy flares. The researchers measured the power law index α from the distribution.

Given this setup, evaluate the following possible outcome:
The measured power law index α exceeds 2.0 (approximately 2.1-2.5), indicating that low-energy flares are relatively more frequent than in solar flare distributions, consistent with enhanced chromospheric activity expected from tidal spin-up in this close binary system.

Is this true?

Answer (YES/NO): NO